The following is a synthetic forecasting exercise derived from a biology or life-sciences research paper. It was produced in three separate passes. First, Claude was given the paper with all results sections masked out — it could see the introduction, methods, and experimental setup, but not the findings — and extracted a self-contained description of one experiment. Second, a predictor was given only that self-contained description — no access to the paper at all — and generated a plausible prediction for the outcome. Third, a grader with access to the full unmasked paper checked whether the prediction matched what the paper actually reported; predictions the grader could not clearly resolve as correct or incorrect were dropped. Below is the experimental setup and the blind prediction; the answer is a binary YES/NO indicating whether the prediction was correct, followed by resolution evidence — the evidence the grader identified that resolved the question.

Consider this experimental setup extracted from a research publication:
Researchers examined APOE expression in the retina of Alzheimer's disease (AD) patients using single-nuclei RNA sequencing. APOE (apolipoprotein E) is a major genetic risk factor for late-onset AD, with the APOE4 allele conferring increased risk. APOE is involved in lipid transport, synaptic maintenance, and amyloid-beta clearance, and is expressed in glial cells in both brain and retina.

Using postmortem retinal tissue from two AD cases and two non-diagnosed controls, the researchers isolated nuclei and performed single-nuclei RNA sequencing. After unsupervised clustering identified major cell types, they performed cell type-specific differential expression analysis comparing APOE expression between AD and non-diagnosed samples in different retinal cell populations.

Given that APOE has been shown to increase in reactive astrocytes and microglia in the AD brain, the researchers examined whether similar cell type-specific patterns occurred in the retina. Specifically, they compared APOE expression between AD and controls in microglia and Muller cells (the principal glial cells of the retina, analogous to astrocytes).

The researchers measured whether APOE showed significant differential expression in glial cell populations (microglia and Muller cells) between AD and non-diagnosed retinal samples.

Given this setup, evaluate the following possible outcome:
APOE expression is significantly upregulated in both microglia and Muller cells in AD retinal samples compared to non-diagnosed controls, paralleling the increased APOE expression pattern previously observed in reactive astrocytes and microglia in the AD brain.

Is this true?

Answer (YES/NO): YES